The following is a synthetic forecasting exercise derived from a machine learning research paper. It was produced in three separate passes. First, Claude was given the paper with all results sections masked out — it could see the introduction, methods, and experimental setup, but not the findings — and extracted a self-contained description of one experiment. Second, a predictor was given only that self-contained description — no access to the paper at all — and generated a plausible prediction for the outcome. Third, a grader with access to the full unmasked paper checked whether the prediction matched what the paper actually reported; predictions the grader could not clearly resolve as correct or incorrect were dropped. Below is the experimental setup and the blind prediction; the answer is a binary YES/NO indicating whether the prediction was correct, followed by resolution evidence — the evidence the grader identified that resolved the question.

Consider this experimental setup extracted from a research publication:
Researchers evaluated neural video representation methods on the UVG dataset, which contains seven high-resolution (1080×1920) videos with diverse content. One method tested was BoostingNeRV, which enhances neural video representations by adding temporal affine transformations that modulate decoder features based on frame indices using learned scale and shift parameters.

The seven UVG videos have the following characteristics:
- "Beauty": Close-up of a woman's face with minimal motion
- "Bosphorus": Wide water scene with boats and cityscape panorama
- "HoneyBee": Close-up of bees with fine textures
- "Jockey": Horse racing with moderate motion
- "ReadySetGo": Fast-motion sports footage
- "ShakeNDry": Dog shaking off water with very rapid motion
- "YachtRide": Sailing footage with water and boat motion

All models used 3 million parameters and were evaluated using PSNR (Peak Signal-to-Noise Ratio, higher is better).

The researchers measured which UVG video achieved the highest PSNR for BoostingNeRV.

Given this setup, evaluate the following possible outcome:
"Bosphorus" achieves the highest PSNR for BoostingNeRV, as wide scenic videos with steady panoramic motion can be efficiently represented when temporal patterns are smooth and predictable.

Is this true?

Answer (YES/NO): NO